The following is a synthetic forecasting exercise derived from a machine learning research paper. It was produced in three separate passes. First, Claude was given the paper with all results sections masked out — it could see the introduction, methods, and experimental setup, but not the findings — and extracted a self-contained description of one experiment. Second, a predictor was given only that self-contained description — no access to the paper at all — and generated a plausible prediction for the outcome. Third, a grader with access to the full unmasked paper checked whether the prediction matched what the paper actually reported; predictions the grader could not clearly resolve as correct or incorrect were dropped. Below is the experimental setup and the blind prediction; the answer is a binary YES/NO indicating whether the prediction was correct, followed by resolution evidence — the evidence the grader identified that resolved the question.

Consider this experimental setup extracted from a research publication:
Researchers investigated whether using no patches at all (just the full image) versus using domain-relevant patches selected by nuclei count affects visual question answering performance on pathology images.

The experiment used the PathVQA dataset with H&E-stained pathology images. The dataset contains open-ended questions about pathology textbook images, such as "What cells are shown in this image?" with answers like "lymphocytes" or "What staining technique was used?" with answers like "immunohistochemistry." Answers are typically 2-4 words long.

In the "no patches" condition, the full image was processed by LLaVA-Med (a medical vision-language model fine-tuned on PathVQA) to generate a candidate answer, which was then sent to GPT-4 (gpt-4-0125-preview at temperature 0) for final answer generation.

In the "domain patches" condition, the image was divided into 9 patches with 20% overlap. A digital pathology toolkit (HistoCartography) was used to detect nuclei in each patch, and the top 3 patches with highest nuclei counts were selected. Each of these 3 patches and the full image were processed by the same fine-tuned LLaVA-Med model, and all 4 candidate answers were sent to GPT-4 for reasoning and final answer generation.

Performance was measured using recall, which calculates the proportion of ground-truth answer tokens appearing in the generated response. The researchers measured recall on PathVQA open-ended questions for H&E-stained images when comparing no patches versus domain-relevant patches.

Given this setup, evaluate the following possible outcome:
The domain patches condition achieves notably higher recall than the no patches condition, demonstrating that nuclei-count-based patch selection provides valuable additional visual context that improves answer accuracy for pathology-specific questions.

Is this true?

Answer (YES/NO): YES